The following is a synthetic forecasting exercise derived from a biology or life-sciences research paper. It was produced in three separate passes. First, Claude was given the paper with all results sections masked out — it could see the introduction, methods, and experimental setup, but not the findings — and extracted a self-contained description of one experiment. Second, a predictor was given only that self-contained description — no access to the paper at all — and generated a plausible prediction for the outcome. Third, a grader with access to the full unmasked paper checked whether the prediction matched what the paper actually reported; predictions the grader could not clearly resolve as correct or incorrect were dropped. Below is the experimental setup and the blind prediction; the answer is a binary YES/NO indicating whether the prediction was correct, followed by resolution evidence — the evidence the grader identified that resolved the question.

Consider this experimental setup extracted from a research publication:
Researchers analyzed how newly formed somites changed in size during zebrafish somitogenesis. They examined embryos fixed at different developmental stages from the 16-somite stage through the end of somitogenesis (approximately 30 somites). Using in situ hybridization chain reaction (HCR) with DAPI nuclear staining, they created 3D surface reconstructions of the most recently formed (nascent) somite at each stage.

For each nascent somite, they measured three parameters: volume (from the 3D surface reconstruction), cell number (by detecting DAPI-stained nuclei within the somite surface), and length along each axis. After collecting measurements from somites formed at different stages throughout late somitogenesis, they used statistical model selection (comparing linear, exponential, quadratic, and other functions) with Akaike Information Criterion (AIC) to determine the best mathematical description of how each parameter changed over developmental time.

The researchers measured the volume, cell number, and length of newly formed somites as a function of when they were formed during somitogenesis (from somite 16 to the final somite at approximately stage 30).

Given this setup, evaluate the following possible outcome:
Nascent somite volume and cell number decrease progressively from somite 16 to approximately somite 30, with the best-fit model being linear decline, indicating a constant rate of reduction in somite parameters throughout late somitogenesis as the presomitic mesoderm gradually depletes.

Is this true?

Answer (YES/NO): NO